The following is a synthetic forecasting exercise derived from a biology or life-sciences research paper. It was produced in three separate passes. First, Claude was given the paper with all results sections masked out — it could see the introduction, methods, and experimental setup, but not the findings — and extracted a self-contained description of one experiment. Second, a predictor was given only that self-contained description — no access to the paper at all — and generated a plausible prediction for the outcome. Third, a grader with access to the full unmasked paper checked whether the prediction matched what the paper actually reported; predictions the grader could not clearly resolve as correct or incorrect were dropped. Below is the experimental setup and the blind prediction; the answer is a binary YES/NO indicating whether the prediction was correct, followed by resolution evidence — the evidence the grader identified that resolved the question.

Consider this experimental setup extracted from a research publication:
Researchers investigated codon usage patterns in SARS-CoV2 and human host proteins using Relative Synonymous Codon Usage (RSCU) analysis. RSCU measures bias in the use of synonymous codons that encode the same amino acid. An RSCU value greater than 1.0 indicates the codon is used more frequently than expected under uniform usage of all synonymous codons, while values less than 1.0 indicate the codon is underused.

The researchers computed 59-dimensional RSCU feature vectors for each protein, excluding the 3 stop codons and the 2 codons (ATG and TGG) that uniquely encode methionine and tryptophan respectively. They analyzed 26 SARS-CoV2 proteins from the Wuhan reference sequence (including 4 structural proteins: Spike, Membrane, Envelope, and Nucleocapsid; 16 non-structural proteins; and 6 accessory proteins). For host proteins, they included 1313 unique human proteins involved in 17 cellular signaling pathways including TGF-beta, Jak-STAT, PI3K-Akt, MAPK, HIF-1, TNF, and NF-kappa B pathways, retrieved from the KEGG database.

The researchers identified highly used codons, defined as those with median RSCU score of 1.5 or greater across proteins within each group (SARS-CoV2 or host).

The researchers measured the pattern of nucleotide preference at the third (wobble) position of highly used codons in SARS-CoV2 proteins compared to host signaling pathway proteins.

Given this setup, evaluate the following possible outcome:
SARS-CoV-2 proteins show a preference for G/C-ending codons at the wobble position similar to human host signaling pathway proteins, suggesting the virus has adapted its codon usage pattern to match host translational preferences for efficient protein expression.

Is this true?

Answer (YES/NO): NO